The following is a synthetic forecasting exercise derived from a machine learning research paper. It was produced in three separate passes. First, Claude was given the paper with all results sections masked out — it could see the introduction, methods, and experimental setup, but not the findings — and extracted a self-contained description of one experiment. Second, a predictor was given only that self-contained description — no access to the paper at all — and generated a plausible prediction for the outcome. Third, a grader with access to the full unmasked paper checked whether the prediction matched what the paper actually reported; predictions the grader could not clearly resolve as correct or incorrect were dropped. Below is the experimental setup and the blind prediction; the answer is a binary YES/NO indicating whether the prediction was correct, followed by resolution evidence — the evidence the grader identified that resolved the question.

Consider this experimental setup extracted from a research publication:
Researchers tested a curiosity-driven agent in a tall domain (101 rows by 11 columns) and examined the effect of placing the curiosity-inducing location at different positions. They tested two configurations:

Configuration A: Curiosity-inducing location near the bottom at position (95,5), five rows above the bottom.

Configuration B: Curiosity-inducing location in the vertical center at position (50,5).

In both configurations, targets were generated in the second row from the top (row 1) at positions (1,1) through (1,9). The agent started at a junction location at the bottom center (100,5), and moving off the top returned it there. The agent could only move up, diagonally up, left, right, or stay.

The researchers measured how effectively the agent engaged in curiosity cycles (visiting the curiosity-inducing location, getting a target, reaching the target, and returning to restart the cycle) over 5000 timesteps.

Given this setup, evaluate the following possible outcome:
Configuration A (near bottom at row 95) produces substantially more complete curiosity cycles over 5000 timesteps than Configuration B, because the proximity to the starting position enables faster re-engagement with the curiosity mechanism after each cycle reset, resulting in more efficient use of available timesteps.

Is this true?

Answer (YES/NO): YES